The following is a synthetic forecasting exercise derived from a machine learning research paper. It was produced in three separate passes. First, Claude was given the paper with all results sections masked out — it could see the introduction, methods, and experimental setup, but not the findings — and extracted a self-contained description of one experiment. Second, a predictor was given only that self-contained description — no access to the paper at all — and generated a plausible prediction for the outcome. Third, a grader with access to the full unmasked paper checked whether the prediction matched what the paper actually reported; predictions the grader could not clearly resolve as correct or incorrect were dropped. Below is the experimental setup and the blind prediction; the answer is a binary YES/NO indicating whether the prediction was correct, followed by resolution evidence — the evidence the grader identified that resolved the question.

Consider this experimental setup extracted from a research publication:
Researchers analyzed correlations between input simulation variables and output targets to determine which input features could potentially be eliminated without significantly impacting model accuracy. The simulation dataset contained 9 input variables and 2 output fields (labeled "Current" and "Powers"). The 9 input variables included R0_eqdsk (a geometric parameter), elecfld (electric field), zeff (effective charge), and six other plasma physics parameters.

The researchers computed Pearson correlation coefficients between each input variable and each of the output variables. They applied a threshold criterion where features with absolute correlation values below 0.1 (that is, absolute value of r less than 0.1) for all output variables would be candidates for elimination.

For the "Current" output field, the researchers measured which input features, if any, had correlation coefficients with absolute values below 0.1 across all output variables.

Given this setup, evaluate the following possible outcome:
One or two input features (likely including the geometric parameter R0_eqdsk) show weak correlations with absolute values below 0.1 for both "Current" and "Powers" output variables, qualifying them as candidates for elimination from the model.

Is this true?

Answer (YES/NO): YES